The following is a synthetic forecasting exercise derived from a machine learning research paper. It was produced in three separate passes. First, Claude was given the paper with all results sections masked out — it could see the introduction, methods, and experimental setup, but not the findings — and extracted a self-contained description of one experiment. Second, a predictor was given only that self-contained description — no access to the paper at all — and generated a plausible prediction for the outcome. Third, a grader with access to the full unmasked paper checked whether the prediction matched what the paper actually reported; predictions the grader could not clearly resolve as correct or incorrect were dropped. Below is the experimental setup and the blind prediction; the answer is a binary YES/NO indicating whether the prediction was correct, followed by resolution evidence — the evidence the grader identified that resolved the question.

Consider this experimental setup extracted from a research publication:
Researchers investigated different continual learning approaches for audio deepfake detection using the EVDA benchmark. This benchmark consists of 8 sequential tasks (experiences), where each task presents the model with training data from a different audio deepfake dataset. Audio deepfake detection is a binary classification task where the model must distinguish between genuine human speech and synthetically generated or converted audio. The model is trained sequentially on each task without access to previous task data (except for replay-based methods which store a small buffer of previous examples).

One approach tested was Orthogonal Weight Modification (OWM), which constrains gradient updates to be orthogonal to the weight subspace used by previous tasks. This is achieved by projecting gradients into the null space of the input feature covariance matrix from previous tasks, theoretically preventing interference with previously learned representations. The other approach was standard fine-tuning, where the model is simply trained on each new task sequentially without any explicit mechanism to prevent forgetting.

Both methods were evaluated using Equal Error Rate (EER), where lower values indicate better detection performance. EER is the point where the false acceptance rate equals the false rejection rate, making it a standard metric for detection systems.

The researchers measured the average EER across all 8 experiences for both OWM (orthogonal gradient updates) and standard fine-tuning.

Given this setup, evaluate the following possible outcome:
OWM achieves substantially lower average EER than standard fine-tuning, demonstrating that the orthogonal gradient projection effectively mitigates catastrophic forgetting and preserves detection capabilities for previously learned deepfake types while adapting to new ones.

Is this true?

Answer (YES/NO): NO